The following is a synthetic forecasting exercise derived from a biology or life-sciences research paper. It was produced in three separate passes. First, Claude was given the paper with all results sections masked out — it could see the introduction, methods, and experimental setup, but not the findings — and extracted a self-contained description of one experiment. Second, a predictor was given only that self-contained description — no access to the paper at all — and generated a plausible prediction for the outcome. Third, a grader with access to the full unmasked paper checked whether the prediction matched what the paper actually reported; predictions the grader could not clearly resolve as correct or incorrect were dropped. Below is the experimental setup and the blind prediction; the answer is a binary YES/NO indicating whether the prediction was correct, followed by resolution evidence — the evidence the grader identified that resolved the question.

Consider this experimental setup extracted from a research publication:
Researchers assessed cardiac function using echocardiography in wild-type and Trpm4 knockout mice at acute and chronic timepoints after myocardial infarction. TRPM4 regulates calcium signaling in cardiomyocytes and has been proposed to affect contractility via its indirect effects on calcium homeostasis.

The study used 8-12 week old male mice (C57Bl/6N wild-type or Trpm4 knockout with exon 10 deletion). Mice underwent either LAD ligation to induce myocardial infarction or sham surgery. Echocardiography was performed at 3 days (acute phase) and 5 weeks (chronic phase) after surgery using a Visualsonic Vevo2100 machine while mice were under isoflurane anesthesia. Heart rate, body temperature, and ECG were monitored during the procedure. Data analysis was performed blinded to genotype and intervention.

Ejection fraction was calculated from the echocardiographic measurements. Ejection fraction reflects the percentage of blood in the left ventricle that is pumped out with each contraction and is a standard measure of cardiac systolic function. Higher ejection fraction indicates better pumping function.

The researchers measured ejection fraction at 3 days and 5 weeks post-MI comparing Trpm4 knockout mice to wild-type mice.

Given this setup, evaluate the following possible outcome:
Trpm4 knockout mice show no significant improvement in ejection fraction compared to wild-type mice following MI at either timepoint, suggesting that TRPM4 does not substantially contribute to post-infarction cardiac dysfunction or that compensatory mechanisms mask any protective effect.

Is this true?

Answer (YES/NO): YES